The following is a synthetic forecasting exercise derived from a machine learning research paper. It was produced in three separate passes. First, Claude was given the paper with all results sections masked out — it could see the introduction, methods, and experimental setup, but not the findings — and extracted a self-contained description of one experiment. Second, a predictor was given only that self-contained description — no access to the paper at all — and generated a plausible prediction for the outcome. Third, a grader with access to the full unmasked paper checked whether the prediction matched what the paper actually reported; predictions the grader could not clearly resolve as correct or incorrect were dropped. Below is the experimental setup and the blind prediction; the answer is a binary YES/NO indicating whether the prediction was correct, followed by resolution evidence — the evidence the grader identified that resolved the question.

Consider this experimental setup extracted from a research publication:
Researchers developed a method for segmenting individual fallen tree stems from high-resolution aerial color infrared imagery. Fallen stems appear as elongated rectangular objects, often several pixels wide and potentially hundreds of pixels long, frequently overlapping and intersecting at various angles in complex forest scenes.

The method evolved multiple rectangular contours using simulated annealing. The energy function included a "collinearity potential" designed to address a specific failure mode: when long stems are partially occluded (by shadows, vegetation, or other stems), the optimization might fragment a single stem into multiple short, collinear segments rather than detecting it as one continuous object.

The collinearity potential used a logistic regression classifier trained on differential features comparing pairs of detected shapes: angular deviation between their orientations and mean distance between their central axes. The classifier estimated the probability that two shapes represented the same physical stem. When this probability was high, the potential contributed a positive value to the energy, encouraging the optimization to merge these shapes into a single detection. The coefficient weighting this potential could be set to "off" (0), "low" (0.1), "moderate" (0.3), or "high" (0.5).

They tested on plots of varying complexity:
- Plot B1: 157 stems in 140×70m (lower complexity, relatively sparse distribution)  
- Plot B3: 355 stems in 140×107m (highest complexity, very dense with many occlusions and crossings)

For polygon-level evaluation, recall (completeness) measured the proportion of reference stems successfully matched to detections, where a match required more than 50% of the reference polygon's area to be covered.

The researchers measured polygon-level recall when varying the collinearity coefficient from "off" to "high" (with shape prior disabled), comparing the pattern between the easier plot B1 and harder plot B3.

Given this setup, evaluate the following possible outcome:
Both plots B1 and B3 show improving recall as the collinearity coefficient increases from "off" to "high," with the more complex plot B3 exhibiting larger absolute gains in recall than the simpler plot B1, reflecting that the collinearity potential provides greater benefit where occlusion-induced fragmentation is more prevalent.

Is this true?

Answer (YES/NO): NO